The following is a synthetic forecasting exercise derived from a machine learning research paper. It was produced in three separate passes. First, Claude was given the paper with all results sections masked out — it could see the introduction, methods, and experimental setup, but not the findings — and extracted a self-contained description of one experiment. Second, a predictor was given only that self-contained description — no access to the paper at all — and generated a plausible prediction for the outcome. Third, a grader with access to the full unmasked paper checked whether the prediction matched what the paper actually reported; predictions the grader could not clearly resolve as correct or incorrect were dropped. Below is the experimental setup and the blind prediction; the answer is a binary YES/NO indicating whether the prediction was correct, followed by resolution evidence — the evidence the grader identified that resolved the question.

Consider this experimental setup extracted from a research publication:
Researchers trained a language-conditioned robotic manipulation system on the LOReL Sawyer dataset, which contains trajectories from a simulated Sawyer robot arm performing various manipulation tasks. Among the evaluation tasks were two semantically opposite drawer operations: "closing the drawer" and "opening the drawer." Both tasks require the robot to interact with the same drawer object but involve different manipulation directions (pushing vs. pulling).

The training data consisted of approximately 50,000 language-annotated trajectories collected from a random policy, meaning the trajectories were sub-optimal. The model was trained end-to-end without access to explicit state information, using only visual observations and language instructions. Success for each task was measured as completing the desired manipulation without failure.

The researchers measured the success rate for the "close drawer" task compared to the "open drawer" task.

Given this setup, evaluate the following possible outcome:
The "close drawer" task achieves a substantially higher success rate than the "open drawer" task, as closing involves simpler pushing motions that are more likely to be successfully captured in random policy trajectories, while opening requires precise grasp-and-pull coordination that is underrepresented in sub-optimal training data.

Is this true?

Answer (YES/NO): YES